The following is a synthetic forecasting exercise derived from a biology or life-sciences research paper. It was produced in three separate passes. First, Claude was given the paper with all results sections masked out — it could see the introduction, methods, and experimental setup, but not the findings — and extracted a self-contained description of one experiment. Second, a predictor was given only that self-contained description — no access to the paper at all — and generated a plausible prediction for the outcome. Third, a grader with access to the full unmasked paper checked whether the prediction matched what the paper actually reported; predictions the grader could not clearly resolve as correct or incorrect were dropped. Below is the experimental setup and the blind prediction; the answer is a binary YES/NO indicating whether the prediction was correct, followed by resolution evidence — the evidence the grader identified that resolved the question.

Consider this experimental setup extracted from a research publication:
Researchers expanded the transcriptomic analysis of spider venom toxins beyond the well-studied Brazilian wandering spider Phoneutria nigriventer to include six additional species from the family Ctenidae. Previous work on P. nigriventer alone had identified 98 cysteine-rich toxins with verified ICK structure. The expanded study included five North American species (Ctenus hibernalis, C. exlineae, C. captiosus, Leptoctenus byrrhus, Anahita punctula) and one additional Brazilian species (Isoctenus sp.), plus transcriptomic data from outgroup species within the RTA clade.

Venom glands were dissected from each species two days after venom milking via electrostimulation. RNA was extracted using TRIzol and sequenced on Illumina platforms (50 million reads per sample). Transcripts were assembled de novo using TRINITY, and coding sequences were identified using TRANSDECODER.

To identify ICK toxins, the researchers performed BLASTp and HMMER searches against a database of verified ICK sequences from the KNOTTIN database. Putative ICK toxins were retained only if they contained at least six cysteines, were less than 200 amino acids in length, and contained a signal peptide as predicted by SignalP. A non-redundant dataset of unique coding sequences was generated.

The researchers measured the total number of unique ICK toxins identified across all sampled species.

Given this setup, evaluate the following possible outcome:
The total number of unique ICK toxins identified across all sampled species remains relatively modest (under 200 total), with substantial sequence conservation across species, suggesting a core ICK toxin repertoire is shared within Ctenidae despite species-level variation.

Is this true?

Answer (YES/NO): NO